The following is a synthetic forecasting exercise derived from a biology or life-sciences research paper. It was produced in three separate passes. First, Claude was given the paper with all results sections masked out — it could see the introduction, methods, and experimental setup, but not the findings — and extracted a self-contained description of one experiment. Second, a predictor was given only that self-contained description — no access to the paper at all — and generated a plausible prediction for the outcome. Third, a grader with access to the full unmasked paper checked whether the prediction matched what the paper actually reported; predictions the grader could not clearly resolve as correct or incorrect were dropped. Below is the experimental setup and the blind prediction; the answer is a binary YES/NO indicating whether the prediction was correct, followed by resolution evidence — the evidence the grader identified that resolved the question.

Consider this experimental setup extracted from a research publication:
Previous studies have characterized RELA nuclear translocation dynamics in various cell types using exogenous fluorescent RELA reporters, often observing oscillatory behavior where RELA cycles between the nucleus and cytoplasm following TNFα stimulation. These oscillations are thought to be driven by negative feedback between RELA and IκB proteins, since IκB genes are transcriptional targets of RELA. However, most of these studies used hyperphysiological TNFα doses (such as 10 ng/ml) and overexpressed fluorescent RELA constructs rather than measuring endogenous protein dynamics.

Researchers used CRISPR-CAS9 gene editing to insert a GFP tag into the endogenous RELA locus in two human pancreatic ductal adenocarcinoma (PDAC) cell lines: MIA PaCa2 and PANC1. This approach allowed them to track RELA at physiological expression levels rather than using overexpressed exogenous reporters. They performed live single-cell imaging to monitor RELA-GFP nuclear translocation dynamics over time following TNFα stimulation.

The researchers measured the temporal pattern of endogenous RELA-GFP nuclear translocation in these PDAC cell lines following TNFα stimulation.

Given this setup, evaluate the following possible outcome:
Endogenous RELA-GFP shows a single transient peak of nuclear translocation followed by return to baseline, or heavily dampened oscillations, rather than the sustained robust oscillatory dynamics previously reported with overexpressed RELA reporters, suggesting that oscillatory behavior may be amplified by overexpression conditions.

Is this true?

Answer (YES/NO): NO